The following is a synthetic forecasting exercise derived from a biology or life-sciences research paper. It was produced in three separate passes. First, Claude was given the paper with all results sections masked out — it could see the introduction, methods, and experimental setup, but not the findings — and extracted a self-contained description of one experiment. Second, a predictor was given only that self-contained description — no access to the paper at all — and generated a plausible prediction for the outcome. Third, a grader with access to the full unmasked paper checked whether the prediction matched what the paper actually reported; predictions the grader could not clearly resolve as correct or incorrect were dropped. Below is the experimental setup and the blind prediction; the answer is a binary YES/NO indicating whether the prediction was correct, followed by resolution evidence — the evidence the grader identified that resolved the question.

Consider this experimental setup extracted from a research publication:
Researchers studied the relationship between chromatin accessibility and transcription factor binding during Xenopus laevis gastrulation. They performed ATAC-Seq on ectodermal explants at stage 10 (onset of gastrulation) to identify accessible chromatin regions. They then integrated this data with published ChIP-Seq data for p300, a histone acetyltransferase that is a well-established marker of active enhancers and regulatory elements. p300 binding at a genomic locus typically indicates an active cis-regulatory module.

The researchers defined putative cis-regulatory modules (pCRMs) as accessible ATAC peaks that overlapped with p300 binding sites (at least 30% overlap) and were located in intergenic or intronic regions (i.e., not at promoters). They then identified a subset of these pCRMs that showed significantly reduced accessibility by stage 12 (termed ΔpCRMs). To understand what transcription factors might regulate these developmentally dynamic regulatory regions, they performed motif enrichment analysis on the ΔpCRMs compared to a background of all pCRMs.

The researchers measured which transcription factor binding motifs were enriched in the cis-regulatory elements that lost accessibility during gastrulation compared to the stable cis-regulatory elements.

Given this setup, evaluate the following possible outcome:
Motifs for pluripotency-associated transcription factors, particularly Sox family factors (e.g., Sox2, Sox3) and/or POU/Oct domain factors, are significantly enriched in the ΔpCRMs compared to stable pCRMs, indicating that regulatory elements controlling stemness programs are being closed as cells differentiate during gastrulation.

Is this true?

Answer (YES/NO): YES